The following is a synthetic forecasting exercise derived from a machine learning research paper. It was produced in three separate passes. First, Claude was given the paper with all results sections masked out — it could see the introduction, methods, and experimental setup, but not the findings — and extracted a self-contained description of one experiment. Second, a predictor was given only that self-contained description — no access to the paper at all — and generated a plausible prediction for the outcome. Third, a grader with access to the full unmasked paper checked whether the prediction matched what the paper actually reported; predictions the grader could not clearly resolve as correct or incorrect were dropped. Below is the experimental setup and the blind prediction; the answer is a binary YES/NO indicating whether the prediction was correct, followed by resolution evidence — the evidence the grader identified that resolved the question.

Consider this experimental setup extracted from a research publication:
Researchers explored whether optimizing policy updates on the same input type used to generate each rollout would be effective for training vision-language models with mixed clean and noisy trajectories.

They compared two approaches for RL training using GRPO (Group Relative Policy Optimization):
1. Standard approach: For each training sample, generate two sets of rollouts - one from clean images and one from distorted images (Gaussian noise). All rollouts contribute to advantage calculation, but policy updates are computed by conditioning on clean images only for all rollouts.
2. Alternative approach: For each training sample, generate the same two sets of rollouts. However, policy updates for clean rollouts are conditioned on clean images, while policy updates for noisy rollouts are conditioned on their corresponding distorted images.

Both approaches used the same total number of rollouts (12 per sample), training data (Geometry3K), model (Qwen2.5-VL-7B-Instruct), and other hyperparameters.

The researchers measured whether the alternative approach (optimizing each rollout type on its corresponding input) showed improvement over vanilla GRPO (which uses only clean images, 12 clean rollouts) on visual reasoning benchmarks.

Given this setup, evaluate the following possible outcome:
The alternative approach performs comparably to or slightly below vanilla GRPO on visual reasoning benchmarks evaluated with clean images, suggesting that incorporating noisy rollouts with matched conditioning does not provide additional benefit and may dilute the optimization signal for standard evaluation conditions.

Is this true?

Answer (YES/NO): YES